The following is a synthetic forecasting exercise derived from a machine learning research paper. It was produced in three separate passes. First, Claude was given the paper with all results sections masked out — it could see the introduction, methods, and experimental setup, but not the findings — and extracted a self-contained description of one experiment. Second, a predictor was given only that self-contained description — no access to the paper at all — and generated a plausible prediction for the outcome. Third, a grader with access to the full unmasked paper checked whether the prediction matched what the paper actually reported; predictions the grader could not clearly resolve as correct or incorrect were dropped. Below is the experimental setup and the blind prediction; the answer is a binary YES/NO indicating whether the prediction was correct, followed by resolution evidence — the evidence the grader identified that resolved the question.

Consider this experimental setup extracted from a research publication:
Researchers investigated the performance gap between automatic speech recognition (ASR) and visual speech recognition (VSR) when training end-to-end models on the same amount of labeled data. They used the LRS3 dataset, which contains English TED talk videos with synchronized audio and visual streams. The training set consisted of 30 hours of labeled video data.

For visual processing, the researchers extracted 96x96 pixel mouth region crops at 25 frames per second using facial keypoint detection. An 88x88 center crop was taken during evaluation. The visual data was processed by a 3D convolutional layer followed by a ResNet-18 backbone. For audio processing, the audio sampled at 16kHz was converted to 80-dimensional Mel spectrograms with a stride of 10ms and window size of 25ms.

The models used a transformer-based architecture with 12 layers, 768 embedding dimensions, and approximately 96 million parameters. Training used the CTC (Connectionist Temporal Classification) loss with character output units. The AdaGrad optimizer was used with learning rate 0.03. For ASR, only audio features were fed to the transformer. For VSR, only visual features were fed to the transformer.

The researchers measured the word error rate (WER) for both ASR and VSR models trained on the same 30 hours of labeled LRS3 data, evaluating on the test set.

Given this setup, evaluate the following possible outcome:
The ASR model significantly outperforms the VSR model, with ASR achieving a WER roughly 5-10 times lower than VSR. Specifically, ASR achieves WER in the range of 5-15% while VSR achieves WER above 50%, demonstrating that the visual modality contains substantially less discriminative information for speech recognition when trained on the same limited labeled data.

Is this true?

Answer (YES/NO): YES